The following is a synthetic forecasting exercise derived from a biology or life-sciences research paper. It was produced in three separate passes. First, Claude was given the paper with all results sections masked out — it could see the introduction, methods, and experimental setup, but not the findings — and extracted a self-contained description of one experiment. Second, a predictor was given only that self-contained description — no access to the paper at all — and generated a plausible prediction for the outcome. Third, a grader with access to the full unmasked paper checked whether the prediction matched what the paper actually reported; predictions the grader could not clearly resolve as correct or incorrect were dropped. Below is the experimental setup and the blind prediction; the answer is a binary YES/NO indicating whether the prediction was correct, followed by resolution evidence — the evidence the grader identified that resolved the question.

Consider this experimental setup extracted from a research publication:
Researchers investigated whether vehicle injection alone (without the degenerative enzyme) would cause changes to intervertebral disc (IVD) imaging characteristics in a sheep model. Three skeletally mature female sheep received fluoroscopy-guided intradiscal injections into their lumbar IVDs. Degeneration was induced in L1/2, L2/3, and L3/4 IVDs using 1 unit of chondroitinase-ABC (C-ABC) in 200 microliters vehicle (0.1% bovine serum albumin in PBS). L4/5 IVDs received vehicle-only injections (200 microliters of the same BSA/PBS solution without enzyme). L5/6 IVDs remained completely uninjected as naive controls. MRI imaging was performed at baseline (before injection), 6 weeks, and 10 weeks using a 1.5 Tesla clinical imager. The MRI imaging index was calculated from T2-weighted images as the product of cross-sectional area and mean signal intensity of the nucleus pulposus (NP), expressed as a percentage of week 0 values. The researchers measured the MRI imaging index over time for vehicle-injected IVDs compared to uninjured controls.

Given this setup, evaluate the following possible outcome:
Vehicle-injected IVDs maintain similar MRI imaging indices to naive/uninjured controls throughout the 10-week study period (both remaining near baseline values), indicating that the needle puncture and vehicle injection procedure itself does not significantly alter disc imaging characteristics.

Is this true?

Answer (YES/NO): YES